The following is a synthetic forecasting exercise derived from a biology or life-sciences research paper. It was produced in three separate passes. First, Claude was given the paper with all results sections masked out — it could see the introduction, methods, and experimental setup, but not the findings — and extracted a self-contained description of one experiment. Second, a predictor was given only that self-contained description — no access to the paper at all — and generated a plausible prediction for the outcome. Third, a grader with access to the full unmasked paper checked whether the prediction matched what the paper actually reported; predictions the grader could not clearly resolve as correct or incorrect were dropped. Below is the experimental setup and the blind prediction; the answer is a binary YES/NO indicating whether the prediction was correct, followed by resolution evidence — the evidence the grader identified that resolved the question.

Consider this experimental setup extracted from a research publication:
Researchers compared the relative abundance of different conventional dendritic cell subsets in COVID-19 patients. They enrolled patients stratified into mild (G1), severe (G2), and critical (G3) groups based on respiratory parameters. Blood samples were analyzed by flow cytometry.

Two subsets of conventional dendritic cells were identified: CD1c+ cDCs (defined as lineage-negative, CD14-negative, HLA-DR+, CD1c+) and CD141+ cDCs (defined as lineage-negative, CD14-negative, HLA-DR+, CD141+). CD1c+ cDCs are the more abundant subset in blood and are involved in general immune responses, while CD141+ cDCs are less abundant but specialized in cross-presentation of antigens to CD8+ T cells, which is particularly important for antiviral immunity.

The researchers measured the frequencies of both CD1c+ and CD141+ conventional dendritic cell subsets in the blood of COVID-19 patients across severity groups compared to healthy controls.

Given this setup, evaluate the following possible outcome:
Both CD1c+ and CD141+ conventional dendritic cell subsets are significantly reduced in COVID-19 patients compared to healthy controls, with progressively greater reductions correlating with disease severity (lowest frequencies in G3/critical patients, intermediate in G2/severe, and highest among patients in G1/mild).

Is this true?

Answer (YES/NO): NO